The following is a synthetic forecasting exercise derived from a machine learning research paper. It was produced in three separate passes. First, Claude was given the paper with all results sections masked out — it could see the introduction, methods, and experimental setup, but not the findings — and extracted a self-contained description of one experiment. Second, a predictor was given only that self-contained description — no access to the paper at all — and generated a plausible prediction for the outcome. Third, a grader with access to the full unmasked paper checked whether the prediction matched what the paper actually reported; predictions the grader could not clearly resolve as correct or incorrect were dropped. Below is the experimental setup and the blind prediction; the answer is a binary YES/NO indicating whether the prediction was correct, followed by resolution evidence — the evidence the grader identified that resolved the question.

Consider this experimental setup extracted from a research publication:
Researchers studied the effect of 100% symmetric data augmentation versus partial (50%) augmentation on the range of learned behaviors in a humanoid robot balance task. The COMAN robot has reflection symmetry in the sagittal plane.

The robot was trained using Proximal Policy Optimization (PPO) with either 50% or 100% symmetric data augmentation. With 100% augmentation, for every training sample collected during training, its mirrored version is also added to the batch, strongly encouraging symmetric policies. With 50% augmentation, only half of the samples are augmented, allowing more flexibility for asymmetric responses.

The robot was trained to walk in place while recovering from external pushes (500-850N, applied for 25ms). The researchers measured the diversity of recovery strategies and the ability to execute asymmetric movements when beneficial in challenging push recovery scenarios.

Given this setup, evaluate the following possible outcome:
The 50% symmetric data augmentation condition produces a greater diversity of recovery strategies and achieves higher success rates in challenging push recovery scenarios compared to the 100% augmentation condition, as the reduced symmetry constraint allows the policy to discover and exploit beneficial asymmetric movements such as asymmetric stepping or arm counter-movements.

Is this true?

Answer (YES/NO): NO